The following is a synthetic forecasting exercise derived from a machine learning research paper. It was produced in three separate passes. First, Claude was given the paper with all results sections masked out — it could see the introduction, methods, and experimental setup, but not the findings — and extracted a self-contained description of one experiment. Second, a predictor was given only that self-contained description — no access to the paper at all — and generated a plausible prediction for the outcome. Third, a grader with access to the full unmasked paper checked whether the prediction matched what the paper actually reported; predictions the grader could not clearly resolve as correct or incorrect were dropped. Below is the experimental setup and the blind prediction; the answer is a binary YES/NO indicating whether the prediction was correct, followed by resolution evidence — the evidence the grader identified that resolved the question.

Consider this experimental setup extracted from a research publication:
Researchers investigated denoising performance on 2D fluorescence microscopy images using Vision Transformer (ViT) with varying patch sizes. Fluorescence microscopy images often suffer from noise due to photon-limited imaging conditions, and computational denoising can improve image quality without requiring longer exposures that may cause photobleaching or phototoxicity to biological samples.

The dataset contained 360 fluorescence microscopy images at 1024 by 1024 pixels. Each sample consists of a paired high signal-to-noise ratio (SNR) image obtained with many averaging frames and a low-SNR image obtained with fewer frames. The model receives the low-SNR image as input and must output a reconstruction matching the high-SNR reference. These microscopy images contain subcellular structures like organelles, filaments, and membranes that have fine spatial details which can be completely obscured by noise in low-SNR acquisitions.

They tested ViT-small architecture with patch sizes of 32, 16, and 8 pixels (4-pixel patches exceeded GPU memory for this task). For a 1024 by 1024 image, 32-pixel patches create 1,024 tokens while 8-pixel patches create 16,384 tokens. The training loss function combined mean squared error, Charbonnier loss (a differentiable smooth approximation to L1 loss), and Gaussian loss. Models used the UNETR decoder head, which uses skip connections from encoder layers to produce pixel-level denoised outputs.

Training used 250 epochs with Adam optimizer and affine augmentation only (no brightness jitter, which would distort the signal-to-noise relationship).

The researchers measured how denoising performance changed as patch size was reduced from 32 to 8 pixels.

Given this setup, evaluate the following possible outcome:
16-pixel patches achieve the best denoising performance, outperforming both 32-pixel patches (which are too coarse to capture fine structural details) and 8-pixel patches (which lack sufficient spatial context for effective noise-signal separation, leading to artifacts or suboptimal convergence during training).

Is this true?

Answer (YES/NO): NO